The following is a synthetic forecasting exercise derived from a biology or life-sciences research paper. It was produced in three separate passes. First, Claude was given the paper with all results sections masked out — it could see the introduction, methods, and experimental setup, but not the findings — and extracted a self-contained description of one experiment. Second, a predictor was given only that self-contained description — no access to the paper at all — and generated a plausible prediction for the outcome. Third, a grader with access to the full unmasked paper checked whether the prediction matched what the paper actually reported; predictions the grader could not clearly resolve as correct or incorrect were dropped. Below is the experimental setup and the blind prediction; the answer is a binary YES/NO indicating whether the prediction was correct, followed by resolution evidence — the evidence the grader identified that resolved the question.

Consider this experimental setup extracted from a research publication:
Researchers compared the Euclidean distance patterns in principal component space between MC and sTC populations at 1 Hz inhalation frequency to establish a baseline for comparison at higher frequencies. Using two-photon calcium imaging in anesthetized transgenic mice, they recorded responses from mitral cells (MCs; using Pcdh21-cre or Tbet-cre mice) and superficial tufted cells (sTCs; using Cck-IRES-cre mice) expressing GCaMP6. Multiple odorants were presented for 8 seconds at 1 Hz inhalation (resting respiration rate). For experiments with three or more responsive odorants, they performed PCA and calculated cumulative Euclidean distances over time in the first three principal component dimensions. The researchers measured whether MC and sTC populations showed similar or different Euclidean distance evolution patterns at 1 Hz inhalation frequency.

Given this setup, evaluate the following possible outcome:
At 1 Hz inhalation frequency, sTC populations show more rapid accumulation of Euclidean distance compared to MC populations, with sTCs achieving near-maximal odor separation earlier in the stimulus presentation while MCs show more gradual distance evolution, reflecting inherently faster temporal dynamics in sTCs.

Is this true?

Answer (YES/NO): NO